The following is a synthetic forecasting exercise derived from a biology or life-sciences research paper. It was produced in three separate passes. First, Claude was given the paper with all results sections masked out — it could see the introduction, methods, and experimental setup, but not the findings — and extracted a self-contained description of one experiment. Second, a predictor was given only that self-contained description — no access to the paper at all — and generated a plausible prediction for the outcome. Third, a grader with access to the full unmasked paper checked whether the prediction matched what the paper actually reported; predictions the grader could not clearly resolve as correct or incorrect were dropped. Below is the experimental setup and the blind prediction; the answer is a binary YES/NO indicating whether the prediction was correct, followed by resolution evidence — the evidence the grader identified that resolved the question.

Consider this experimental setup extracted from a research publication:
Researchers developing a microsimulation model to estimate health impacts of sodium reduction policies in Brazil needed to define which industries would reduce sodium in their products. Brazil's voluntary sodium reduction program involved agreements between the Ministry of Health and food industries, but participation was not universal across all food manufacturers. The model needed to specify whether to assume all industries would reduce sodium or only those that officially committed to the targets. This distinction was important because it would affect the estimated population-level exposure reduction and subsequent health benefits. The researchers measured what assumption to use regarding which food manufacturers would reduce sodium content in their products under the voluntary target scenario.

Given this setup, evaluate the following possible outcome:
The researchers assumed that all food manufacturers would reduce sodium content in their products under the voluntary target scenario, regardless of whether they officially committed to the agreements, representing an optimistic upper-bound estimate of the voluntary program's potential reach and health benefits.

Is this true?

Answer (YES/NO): NO